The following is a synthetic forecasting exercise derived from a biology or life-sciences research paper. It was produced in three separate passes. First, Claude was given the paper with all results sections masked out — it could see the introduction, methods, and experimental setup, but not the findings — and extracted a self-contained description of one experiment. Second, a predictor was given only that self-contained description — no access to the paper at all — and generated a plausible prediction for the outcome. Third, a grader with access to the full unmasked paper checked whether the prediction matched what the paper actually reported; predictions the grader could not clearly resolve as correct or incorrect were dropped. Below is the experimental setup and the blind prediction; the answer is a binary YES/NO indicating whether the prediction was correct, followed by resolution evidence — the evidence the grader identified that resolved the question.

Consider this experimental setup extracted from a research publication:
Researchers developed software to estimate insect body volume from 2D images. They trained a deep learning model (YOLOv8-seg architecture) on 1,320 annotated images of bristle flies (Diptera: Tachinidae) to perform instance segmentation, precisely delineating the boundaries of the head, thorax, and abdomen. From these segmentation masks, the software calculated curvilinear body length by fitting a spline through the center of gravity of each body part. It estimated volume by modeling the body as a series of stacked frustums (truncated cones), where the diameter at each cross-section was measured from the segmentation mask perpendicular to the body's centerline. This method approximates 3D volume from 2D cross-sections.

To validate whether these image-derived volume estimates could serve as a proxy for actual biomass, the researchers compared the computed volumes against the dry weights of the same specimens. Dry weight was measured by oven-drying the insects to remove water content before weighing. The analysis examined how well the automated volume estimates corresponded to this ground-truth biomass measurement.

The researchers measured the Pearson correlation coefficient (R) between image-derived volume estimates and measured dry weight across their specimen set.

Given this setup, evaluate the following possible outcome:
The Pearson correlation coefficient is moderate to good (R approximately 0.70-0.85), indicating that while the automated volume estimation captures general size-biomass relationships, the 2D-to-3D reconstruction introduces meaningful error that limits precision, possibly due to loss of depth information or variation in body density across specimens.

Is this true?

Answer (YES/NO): NO